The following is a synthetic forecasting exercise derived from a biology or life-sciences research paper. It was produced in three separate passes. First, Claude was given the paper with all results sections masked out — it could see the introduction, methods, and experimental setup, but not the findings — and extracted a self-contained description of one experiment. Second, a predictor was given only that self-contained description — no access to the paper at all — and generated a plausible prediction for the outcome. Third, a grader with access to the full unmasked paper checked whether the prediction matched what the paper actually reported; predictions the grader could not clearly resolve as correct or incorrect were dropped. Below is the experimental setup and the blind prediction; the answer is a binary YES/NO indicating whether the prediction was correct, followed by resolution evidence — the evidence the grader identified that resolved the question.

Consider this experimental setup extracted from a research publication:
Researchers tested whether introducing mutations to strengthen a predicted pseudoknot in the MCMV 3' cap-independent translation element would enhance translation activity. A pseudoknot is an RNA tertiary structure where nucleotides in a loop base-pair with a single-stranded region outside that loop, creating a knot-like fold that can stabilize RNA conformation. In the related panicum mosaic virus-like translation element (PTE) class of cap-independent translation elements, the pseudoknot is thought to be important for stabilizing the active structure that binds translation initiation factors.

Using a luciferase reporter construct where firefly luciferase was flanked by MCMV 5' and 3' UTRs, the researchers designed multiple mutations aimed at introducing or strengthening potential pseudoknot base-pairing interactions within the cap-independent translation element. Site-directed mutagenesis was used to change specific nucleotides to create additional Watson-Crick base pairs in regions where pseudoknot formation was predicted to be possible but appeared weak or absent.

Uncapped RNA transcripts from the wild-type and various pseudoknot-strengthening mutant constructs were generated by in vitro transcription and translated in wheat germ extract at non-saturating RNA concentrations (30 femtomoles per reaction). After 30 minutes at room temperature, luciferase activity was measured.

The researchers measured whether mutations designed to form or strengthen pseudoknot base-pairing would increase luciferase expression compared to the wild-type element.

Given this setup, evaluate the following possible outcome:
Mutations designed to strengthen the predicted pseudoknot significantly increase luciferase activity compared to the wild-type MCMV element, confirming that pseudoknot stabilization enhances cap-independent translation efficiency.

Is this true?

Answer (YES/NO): NO